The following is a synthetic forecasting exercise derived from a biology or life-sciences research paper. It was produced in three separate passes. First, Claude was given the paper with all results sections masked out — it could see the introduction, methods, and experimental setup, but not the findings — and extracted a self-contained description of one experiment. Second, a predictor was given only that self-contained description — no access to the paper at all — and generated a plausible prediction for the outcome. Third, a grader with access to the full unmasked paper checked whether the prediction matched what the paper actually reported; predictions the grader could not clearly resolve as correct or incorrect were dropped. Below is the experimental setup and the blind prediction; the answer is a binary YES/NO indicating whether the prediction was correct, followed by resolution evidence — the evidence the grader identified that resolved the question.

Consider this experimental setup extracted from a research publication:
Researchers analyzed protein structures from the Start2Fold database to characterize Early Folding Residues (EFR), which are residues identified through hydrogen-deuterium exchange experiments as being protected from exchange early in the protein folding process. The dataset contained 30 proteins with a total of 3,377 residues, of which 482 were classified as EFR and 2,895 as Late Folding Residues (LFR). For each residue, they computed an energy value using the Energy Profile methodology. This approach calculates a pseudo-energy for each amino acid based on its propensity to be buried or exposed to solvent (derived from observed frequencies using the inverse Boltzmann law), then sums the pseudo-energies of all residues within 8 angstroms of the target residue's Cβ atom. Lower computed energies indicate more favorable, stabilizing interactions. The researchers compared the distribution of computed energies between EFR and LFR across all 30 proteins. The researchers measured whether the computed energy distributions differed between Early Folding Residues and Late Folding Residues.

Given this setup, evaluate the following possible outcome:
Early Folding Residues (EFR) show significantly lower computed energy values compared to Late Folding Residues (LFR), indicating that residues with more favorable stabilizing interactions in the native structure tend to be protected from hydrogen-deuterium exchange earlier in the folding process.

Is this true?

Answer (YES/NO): YES